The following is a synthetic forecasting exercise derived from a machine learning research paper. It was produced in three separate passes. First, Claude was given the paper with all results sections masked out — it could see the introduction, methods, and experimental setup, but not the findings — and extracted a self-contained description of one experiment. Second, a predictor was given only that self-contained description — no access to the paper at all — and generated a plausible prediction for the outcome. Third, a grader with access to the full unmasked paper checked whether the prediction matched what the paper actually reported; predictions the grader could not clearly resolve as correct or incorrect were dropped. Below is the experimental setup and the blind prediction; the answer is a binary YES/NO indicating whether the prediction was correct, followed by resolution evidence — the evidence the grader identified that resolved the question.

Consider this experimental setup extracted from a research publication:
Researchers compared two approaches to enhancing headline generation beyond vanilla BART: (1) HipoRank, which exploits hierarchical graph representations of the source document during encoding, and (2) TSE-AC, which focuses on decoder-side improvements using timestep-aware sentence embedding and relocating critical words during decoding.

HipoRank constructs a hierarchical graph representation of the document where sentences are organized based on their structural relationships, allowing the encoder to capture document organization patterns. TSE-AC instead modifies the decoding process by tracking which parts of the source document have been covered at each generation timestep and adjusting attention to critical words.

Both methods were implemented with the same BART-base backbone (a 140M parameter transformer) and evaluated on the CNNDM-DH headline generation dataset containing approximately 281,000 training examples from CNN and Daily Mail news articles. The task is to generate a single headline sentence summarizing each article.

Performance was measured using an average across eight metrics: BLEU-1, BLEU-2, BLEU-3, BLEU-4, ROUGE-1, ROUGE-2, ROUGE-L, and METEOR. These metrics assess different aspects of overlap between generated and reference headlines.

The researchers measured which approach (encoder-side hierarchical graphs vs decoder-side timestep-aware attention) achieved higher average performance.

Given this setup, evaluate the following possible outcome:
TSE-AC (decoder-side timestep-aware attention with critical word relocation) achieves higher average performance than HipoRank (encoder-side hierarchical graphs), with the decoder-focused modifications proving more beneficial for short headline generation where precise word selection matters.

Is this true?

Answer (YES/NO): YES